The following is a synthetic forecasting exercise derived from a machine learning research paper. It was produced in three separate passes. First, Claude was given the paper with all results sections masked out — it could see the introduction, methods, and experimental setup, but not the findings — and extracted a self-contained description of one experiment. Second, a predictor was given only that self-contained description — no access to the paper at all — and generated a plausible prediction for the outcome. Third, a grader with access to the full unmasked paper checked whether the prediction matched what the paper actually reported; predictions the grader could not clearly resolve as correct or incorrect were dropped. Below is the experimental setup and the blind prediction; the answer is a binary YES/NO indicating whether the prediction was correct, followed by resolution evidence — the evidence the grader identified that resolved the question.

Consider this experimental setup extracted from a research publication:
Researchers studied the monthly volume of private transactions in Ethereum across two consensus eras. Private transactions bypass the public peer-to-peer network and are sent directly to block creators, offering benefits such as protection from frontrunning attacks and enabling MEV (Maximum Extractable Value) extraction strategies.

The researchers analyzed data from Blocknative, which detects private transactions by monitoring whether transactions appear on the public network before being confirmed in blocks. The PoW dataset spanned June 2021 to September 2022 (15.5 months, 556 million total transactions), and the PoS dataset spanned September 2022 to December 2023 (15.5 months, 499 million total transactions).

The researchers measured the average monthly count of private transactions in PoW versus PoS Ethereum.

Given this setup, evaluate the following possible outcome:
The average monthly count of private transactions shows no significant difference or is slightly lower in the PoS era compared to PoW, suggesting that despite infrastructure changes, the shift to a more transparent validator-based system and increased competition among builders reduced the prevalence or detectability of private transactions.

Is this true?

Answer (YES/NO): NO